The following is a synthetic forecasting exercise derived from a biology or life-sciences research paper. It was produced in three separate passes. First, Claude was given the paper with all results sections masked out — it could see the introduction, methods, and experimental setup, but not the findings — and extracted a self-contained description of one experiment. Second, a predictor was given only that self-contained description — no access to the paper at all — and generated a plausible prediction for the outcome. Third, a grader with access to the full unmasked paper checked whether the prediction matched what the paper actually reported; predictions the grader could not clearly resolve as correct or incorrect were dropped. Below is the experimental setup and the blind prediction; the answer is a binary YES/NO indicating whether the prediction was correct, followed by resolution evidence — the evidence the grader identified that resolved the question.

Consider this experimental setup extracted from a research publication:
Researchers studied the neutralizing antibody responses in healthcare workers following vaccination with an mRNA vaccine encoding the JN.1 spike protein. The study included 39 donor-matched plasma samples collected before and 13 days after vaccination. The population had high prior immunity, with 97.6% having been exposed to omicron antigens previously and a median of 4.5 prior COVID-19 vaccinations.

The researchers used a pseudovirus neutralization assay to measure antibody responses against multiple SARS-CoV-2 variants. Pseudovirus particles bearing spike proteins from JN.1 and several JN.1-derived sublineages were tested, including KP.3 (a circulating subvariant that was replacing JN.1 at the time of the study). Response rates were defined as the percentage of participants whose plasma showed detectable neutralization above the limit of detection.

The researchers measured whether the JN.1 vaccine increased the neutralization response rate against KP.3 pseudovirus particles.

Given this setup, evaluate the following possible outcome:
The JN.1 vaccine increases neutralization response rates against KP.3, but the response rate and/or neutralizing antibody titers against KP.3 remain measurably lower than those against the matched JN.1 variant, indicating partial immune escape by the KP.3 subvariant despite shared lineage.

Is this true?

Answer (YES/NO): NO